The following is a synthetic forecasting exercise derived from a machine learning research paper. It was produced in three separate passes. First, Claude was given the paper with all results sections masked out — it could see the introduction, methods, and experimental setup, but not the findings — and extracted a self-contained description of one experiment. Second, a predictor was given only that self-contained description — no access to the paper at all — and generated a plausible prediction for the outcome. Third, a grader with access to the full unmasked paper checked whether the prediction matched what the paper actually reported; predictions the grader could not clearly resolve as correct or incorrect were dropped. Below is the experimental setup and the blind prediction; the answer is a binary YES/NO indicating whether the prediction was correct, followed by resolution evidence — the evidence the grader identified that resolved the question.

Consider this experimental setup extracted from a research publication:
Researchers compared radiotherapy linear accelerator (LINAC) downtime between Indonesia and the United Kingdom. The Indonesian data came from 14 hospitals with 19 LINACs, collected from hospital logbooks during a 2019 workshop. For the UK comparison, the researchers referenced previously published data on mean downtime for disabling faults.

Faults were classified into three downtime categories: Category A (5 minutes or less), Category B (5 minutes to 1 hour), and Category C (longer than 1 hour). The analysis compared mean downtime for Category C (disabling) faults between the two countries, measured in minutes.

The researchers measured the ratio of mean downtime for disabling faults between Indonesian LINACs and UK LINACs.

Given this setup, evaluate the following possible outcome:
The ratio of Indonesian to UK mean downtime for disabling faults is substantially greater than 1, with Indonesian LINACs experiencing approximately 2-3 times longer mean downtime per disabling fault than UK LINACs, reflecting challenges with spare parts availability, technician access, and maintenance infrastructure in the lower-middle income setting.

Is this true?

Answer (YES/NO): NO